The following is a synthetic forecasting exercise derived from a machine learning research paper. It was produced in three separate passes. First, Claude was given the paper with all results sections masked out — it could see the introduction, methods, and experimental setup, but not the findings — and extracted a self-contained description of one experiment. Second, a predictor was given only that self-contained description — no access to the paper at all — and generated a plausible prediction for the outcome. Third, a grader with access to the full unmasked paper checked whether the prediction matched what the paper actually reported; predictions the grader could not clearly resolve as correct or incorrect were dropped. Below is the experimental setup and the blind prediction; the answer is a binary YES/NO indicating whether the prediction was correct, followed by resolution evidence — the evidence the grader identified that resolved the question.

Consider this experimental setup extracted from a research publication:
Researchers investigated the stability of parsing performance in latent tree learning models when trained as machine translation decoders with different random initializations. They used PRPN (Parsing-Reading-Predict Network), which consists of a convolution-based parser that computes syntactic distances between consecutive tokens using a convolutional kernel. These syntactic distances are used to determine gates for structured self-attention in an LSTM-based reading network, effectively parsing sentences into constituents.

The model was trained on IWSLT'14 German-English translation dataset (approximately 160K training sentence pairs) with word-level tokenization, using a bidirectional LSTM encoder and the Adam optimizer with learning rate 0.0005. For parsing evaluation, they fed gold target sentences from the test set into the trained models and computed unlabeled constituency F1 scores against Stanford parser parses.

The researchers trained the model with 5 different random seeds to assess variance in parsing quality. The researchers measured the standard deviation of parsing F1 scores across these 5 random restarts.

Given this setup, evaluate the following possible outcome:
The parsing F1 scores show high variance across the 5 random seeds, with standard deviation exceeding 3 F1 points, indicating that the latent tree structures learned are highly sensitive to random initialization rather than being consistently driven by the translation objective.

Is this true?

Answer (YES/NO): YES